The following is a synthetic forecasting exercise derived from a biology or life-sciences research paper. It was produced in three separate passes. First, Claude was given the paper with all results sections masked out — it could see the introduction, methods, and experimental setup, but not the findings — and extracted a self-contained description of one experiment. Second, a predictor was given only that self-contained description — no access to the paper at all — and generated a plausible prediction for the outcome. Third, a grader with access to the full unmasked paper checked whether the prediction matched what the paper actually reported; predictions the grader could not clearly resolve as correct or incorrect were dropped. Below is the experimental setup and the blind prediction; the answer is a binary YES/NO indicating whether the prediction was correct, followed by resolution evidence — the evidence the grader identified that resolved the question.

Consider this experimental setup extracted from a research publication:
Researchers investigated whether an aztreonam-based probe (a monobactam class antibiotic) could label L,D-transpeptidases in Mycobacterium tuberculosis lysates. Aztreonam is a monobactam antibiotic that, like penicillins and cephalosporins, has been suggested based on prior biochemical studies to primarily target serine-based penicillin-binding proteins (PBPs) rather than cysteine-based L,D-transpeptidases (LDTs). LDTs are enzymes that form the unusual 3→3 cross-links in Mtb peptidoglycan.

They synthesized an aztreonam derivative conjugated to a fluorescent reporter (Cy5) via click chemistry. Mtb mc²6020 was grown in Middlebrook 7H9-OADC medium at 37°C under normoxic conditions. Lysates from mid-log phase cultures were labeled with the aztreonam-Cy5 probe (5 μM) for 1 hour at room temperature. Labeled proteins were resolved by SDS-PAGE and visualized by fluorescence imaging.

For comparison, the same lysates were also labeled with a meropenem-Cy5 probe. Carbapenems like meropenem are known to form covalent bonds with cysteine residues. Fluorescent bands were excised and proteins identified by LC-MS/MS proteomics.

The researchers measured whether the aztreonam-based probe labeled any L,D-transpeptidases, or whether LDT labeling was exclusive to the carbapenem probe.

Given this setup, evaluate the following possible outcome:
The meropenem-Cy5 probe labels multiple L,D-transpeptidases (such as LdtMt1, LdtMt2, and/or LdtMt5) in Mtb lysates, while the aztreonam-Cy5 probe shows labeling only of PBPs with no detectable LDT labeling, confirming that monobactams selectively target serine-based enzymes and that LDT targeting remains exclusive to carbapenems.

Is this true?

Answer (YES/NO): YES